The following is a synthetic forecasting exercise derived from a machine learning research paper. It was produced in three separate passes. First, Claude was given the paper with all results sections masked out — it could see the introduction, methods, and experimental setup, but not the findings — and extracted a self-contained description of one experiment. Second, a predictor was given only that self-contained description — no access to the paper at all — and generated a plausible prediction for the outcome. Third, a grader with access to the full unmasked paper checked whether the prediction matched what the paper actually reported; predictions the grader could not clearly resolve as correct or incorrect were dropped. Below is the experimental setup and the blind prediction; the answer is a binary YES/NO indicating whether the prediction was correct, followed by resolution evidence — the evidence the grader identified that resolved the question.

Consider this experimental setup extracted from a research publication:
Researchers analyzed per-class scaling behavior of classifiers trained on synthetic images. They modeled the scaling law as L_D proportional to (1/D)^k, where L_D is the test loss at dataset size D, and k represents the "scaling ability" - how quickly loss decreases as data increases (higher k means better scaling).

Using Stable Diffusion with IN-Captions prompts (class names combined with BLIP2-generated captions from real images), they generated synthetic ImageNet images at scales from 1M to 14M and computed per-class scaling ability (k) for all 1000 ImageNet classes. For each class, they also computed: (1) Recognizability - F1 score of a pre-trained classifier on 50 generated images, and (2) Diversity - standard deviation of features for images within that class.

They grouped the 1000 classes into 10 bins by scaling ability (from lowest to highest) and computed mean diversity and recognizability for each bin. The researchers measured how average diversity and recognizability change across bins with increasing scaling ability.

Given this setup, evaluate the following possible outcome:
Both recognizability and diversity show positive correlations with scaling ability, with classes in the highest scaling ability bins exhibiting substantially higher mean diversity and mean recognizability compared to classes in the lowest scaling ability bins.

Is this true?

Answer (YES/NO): NO